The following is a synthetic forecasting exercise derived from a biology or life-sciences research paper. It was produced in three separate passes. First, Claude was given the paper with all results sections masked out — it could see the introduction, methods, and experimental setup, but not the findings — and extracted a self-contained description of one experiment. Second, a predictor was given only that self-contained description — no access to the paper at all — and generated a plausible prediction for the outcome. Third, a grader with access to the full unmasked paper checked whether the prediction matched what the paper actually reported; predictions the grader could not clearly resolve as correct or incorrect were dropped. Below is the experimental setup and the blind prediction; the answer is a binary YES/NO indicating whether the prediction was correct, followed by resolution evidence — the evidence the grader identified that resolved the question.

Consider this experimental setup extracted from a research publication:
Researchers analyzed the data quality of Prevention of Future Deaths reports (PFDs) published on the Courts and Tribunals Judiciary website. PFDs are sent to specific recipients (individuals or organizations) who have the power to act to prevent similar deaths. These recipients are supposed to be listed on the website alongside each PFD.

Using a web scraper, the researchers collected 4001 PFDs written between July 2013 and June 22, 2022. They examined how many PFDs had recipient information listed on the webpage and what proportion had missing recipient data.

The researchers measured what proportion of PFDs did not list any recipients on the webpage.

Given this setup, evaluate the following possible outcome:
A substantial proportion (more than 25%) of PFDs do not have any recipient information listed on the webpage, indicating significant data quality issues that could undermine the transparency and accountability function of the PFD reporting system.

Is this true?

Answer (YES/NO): YES